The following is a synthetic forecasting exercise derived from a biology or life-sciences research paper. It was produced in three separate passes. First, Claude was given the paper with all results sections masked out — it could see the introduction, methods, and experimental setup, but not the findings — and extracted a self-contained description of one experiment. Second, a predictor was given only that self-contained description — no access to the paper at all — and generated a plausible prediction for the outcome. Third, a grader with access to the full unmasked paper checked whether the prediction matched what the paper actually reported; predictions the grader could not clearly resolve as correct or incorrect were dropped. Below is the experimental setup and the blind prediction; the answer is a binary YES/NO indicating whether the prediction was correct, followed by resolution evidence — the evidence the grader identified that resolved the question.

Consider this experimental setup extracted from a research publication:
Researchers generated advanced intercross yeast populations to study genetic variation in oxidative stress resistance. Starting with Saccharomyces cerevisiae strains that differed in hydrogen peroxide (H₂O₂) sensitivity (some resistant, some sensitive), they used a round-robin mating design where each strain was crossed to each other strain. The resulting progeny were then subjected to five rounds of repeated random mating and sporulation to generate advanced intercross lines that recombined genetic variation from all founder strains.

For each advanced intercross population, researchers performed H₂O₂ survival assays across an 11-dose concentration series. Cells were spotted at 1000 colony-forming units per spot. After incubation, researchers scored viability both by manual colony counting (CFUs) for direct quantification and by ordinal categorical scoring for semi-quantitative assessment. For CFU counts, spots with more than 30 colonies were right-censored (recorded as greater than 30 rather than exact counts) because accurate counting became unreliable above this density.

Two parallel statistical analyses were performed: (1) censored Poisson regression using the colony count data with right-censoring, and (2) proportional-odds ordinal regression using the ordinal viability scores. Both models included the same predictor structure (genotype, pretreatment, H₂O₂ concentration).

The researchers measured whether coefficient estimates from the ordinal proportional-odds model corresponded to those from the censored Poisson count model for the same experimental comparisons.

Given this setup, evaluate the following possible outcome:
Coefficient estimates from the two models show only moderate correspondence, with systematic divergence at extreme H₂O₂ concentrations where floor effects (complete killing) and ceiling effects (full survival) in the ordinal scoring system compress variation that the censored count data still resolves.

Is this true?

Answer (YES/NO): NO